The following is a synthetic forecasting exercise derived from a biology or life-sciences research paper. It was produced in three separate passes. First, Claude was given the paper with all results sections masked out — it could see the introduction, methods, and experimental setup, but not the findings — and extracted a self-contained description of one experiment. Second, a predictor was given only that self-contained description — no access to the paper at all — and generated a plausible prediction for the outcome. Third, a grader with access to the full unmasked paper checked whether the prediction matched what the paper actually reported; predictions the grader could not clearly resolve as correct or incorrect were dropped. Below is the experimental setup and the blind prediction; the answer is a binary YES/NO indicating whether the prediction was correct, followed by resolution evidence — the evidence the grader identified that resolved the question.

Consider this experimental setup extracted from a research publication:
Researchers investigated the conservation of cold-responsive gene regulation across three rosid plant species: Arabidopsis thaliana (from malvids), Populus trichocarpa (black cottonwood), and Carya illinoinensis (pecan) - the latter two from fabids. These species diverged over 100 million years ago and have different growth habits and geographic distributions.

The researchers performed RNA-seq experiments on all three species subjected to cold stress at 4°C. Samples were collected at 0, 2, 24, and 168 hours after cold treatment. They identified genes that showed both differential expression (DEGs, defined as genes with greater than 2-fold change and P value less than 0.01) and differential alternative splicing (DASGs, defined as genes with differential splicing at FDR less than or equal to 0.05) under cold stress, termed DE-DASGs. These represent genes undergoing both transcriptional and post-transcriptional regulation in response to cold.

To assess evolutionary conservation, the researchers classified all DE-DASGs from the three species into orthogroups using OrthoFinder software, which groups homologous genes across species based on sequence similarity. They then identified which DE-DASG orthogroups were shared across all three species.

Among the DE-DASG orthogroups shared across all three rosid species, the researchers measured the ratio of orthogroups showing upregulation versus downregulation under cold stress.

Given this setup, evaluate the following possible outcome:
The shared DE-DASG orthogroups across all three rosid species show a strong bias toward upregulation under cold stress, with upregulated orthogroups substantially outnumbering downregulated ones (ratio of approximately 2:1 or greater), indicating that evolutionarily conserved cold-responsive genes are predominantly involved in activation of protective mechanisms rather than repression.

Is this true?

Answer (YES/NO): NO